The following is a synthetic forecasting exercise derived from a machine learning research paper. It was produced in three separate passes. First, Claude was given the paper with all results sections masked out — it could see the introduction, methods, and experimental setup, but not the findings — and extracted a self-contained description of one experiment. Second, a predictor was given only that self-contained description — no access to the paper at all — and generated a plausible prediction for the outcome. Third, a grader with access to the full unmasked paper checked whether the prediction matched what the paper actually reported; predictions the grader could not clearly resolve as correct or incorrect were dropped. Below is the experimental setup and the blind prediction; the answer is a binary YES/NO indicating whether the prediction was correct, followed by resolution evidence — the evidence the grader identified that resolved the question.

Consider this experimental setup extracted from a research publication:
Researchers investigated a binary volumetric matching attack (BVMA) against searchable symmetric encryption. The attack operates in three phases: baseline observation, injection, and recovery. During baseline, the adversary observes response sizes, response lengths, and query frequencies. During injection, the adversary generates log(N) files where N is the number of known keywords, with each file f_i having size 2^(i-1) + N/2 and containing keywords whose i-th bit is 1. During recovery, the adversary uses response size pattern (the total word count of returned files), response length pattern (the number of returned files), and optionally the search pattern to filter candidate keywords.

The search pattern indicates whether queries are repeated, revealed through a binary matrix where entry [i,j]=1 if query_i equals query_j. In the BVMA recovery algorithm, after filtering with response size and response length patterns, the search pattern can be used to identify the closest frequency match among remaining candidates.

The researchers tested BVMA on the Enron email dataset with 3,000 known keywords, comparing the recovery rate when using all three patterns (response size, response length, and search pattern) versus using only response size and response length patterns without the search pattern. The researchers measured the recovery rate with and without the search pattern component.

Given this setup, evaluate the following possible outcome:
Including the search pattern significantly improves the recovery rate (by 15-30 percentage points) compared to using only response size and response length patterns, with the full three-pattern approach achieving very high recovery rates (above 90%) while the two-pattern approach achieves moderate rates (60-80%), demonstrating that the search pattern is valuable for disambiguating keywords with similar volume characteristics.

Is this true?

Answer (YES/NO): NO